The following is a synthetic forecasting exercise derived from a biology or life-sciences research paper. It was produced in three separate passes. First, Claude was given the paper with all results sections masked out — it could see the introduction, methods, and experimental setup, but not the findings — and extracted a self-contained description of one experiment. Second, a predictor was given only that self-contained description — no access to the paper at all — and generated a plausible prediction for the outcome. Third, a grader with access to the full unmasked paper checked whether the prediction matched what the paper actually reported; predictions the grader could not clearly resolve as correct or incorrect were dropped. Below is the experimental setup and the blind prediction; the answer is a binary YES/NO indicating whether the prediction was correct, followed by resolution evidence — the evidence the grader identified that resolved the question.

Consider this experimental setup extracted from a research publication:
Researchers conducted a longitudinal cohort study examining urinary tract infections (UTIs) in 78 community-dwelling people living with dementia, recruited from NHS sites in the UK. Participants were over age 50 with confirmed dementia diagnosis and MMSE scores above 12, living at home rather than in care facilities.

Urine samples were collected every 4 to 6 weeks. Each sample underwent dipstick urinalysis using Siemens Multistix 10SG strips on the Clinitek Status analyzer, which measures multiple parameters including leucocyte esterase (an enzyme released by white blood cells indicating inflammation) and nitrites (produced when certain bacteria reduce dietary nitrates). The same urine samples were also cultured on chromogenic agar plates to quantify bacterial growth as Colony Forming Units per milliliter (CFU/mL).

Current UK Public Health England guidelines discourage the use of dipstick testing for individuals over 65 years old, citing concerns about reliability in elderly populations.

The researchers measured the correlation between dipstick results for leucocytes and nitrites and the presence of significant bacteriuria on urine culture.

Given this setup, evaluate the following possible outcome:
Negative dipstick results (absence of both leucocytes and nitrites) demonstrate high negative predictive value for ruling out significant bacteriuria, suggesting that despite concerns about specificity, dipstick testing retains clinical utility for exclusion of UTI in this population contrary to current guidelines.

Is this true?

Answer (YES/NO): YES